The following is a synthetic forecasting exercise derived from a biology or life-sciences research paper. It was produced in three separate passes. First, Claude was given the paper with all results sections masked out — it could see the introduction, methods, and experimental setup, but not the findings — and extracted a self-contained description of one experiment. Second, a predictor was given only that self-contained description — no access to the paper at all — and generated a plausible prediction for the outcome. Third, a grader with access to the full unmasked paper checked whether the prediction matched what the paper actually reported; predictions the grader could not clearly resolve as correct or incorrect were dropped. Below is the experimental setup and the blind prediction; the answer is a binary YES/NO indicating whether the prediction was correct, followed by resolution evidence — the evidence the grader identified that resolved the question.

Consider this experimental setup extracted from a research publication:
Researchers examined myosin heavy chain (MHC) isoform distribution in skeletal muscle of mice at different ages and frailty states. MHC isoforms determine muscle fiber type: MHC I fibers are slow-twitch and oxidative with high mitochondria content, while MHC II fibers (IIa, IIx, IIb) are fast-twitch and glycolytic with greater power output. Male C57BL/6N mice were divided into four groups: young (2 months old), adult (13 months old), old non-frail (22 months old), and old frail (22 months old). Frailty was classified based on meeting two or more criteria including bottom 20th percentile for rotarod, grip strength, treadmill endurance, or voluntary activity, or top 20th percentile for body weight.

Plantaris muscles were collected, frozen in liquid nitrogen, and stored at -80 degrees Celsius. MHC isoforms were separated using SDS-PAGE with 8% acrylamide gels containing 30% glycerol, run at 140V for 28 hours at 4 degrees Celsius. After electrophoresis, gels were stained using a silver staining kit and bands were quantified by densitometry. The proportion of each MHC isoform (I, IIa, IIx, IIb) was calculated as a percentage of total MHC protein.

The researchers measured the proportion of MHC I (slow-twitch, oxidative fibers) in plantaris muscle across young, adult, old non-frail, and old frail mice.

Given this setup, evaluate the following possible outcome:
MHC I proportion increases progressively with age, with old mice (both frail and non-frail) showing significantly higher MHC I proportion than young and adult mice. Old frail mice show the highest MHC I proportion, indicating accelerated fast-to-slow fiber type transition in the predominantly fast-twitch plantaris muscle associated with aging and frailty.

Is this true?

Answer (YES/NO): NO